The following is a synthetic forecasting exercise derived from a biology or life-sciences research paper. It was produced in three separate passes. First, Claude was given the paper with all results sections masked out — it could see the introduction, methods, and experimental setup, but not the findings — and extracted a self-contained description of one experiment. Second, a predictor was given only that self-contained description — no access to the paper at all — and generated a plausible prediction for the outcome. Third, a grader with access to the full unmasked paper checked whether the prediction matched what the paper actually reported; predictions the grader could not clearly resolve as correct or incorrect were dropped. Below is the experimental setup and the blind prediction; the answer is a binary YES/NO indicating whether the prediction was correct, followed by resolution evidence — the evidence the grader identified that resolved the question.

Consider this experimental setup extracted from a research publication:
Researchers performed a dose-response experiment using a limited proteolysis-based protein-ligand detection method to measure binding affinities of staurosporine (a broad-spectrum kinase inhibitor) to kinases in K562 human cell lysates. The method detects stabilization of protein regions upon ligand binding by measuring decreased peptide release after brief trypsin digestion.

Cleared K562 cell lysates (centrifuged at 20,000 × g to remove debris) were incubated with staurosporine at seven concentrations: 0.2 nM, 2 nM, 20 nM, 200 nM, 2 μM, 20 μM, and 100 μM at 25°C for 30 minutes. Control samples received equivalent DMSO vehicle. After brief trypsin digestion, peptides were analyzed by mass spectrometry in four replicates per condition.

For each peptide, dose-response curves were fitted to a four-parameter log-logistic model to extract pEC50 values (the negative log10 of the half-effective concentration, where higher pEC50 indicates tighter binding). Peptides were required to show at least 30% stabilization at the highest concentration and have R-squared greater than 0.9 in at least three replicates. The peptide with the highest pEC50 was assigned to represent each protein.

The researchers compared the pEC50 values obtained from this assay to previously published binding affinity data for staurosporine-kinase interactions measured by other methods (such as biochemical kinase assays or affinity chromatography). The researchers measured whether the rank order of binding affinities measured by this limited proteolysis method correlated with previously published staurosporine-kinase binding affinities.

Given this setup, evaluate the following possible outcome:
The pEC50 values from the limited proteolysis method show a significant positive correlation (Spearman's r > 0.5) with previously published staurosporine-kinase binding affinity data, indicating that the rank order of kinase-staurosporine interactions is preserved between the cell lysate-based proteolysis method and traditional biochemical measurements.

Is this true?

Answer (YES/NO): NO